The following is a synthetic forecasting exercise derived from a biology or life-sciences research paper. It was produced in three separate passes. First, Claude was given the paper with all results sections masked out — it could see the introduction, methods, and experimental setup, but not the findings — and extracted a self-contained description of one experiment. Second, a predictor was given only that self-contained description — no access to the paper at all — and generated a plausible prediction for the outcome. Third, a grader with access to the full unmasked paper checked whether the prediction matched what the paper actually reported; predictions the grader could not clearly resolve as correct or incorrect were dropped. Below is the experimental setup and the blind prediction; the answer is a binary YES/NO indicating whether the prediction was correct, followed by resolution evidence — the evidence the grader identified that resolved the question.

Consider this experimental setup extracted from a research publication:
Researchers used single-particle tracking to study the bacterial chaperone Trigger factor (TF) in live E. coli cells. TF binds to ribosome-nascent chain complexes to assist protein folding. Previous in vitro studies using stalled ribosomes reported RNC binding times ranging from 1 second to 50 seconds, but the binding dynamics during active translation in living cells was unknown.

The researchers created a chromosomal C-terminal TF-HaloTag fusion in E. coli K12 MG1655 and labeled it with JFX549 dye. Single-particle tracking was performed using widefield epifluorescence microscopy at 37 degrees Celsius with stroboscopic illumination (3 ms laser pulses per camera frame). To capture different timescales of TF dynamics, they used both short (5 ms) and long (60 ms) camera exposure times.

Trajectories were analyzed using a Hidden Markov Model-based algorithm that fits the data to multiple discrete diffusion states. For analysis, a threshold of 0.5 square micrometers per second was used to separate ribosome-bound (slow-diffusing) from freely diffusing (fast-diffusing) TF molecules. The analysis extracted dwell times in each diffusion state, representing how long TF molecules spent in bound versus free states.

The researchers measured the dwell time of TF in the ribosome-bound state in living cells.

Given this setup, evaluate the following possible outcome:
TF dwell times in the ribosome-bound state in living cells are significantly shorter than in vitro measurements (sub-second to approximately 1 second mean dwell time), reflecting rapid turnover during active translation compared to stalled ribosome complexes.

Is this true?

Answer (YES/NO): YES